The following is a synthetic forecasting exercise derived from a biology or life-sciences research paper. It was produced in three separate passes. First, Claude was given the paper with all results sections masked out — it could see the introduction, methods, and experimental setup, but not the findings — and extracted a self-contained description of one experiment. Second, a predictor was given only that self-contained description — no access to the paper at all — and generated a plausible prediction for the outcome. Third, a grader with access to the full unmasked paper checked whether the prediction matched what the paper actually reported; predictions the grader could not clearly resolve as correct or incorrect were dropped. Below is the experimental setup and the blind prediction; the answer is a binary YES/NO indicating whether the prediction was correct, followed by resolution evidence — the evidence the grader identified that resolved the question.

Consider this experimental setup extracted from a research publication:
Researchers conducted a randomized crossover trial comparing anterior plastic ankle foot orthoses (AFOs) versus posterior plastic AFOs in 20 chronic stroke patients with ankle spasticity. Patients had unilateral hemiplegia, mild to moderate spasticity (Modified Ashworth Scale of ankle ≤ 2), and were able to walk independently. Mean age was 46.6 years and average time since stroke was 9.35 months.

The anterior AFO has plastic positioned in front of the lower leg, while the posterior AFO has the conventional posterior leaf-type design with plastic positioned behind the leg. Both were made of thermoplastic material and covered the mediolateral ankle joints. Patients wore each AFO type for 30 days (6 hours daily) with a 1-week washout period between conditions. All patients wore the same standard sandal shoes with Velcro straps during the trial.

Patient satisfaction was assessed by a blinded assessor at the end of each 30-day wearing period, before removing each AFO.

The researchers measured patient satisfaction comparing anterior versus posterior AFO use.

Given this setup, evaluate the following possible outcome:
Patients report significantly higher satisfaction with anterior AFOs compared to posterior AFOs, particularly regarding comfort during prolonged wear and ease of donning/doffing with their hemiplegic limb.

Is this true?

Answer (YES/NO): NO